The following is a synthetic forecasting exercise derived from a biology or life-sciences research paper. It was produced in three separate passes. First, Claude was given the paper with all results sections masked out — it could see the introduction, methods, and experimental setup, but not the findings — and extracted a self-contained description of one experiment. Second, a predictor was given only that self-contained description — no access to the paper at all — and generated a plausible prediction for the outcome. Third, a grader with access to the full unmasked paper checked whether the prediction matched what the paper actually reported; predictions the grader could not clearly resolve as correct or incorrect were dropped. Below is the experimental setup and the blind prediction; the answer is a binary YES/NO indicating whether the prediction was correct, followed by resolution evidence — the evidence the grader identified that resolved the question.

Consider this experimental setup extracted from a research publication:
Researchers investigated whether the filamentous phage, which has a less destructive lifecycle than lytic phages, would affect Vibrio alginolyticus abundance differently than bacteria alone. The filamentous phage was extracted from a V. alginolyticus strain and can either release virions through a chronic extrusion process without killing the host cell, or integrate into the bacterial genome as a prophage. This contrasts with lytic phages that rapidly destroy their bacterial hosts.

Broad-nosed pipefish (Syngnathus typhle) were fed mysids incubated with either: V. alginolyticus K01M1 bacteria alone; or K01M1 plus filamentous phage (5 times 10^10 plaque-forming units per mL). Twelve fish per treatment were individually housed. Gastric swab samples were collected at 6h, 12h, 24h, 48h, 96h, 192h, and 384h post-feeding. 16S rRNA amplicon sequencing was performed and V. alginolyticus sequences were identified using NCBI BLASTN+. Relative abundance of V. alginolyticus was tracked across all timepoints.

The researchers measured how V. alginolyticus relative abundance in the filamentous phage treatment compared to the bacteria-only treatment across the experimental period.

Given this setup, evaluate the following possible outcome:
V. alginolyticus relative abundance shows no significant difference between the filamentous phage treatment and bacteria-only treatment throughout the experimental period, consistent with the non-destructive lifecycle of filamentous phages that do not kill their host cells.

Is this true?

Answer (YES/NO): YES